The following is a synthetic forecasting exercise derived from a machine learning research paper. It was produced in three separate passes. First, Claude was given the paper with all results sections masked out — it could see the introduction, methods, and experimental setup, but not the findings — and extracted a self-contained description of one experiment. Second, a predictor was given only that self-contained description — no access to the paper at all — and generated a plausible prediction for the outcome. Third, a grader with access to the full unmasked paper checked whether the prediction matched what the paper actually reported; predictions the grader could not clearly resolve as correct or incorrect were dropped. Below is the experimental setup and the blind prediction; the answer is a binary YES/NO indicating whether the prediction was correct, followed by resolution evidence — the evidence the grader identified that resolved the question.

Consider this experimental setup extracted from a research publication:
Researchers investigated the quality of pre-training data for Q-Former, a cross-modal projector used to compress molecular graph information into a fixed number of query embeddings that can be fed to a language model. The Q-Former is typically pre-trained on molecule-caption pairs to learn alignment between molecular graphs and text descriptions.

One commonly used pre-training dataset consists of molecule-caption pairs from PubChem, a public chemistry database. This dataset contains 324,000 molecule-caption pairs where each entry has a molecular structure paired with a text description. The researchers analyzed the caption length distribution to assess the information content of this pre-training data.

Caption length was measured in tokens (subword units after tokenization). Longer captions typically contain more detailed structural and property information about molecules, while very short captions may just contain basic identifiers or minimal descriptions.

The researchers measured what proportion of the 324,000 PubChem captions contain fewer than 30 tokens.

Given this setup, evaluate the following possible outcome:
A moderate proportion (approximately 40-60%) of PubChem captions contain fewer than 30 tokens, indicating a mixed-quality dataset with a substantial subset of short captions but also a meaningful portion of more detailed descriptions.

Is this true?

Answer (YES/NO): NO